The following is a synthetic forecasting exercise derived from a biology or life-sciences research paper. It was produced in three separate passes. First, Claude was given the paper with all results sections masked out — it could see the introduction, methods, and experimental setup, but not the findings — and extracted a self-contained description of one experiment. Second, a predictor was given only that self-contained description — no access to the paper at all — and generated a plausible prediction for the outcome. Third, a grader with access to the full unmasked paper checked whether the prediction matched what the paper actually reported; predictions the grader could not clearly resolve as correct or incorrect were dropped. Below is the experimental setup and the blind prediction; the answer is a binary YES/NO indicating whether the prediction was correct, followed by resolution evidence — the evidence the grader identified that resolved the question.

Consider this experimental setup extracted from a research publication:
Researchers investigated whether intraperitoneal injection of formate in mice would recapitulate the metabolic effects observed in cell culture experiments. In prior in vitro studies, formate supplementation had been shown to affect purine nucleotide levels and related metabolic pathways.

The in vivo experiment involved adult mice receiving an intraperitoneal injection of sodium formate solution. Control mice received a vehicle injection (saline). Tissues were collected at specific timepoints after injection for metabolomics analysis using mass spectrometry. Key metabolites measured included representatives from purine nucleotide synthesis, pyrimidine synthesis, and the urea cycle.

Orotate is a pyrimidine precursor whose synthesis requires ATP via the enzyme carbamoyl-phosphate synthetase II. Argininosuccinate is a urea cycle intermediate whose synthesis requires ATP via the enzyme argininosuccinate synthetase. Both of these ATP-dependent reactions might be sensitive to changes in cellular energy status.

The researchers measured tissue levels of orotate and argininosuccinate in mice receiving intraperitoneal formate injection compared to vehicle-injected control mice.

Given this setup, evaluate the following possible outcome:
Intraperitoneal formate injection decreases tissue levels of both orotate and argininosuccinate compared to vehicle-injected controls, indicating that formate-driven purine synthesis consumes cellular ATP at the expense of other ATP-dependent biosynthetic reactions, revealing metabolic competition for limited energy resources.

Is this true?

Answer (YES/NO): NO